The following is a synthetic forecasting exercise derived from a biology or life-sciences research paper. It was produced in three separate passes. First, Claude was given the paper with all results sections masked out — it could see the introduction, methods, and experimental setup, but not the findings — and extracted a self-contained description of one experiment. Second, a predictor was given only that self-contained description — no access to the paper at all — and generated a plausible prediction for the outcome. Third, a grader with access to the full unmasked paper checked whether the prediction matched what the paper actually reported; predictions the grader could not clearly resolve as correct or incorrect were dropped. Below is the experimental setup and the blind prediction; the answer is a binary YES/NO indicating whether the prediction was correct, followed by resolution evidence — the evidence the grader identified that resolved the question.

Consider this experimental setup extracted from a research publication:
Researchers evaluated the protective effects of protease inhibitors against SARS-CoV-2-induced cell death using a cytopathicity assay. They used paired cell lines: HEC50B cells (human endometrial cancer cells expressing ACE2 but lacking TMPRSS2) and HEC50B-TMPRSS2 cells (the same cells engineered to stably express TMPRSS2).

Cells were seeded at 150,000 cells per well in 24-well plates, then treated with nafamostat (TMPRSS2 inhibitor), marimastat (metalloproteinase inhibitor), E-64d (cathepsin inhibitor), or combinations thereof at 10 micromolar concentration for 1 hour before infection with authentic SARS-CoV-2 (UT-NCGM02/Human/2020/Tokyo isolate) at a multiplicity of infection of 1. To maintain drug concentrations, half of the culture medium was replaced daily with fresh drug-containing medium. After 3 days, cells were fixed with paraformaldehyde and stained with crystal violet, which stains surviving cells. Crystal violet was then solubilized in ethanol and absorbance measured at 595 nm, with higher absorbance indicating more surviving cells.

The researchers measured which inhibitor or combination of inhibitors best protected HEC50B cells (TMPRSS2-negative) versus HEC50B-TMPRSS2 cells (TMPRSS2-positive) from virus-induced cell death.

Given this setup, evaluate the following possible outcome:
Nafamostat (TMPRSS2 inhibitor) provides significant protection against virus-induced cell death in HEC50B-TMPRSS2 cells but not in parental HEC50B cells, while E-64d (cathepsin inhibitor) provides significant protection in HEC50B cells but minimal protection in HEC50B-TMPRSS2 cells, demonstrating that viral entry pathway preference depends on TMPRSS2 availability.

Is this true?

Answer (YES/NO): NO